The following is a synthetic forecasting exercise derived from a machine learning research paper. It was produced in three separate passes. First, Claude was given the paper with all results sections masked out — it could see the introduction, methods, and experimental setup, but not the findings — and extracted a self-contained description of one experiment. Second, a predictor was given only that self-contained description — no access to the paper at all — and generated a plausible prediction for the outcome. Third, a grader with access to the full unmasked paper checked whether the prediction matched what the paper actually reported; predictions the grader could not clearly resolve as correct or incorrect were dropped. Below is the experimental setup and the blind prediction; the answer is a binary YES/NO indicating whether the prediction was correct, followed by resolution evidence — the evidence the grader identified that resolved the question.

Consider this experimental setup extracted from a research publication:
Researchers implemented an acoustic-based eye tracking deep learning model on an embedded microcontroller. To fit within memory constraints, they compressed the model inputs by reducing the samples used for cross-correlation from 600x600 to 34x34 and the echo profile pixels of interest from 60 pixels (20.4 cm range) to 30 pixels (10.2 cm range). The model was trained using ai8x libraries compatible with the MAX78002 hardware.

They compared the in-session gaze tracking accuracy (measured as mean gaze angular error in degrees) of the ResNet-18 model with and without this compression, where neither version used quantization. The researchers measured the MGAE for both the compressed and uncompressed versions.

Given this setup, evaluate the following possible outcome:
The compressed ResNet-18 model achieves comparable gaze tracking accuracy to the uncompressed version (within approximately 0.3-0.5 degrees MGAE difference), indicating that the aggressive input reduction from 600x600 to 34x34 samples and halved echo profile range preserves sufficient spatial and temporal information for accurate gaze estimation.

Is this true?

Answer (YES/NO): YES